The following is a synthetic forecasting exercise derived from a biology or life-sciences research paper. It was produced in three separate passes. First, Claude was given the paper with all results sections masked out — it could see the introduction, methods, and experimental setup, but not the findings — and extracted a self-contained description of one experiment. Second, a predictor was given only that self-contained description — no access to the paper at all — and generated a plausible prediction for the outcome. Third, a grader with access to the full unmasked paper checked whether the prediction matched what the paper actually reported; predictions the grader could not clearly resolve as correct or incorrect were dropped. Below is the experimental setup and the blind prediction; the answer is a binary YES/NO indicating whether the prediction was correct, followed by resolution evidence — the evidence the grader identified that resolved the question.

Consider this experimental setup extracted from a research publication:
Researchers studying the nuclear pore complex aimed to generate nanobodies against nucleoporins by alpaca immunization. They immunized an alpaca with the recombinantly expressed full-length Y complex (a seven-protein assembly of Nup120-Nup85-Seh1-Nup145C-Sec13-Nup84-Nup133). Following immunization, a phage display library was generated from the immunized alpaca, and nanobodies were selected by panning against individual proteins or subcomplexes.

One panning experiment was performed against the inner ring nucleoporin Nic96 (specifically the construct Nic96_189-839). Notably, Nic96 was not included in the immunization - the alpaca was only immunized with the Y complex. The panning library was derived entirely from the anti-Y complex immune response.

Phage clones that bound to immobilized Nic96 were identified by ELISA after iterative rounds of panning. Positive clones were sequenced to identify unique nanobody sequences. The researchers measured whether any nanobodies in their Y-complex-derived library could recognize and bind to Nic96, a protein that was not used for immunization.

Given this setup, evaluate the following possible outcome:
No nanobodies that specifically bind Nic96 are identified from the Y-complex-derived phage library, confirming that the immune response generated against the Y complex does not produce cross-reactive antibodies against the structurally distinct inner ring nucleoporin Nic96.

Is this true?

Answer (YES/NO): NO